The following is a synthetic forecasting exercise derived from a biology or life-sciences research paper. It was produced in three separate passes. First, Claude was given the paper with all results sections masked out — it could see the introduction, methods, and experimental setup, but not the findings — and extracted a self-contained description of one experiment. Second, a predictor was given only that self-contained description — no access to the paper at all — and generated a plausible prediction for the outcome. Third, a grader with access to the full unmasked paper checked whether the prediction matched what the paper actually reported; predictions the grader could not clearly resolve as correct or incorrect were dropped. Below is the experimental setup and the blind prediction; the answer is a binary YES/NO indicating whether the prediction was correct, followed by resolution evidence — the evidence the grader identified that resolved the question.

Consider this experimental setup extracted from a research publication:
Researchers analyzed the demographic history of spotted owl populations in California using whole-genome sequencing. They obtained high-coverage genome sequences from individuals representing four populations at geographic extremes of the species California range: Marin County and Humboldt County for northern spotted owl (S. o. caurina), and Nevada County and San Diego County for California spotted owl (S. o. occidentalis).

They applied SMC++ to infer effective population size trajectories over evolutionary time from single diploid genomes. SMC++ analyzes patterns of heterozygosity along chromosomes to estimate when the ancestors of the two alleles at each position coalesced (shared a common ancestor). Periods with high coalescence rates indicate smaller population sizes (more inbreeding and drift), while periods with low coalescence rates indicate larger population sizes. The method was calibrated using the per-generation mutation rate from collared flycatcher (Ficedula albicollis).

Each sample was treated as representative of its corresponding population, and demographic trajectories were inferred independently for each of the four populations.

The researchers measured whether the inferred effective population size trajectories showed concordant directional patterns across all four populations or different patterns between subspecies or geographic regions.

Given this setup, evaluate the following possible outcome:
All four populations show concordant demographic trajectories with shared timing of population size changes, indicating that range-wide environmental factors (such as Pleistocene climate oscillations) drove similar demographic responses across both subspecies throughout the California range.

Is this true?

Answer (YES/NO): NO